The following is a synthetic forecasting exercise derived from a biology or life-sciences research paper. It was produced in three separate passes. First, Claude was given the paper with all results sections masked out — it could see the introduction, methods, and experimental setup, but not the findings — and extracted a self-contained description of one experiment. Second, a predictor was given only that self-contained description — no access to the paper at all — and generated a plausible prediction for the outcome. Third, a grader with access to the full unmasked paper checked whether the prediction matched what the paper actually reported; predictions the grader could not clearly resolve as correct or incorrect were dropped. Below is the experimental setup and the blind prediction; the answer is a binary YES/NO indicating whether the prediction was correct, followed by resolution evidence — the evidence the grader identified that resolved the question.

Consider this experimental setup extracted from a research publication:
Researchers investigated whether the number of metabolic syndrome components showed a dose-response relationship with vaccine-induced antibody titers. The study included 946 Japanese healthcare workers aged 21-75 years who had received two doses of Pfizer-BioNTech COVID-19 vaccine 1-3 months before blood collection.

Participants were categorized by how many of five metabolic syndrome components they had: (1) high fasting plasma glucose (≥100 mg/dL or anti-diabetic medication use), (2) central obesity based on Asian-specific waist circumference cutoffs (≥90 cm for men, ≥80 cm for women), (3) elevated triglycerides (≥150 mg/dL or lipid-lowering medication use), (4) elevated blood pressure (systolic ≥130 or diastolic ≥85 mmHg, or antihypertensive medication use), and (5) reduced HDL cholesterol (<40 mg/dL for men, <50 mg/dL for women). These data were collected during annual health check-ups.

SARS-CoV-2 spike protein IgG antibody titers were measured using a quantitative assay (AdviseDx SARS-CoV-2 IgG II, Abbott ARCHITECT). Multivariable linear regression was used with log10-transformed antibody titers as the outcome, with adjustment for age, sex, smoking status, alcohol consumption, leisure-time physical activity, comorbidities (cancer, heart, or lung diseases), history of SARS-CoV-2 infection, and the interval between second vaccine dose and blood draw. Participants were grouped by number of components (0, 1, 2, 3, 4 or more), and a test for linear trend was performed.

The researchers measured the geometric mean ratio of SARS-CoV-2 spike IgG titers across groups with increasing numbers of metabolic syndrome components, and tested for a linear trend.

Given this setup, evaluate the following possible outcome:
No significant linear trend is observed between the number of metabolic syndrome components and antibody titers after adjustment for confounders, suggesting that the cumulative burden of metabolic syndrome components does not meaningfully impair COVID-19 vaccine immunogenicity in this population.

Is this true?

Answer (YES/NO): NO